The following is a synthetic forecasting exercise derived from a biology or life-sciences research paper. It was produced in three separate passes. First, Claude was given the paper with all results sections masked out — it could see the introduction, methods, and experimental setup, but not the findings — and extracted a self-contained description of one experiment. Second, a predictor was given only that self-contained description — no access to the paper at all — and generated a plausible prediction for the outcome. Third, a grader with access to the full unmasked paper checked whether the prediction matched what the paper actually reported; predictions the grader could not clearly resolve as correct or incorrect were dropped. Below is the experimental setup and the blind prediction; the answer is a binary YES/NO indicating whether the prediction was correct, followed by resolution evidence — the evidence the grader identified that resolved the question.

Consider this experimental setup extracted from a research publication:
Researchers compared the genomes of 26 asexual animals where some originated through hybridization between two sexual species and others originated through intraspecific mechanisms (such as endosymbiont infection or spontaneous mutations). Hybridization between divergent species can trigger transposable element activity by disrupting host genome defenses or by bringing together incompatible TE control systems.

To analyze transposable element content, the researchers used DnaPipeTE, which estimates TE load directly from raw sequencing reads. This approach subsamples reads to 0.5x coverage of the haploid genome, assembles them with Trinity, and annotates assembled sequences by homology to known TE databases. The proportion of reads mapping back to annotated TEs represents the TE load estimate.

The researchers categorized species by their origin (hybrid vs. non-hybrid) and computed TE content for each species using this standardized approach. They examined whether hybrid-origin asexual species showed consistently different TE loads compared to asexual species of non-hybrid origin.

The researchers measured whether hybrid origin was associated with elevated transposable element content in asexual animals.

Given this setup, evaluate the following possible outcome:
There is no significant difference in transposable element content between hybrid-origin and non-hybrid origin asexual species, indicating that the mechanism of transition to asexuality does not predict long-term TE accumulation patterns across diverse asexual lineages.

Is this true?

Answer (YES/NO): YES